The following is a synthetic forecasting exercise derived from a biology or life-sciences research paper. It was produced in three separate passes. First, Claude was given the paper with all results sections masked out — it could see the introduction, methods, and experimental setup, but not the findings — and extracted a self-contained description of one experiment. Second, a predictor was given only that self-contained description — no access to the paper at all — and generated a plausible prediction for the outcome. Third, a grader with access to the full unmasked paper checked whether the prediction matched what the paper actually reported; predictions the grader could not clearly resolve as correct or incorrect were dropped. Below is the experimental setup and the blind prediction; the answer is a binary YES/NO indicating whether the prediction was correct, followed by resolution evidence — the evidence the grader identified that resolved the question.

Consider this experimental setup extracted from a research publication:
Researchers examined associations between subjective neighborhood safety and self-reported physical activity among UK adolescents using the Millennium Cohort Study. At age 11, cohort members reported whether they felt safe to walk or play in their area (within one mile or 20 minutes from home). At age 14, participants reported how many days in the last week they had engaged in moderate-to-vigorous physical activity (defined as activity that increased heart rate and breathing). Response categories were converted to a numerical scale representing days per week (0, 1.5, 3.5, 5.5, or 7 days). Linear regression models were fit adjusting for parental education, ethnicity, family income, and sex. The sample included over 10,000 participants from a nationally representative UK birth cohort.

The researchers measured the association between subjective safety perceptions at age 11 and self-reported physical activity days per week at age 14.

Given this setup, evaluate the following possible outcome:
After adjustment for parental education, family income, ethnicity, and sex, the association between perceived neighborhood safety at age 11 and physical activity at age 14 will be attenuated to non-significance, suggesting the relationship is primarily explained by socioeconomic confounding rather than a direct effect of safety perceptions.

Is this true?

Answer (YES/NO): NO